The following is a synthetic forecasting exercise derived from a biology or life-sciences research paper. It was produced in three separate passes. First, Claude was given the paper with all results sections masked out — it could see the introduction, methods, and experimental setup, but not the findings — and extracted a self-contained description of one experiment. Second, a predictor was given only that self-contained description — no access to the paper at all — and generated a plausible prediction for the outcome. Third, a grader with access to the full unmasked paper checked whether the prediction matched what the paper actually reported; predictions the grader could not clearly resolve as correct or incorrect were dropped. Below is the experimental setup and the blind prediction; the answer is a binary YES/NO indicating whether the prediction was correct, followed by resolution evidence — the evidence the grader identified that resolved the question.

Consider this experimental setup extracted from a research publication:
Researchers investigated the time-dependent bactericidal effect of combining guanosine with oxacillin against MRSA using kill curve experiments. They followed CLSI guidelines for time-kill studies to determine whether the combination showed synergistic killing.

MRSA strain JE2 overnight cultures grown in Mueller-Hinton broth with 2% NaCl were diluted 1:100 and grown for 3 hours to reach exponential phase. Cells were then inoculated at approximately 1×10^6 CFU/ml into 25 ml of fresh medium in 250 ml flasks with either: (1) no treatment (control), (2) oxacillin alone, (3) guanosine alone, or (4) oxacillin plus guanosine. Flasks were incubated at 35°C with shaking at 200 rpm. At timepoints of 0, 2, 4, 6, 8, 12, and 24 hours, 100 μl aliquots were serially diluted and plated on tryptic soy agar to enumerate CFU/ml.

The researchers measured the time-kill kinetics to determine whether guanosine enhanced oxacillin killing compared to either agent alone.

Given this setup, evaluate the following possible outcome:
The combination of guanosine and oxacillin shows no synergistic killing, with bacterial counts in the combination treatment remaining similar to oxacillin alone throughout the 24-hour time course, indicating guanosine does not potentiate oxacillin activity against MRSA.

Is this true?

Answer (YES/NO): NO